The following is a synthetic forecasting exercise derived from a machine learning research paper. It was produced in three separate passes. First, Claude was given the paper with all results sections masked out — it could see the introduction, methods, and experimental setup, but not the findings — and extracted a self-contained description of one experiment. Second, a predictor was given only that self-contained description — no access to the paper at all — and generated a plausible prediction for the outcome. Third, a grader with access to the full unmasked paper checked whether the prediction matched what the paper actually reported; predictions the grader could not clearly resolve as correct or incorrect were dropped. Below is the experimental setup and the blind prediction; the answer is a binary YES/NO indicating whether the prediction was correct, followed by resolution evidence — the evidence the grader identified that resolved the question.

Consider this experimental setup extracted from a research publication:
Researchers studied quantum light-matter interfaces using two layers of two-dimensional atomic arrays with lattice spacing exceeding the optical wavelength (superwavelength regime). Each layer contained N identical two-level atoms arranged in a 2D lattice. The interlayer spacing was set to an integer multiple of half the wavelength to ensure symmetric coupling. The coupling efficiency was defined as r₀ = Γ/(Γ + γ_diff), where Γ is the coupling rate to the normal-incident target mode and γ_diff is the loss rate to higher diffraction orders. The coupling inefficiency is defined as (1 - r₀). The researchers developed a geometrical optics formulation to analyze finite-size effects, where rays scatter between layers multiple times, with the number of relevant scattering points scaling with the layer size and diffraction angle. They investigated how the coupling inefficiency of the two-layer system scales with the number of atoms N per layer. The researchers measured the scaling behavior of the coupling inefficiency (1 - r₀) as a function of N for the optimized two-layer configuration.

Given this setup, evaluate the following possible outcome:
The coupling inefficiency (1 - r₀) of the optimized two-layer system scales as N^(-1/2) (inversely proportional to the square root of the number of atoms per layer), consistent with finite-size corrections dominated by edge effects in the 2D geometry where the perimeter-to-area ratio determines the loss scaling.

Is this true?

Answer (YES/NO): NO